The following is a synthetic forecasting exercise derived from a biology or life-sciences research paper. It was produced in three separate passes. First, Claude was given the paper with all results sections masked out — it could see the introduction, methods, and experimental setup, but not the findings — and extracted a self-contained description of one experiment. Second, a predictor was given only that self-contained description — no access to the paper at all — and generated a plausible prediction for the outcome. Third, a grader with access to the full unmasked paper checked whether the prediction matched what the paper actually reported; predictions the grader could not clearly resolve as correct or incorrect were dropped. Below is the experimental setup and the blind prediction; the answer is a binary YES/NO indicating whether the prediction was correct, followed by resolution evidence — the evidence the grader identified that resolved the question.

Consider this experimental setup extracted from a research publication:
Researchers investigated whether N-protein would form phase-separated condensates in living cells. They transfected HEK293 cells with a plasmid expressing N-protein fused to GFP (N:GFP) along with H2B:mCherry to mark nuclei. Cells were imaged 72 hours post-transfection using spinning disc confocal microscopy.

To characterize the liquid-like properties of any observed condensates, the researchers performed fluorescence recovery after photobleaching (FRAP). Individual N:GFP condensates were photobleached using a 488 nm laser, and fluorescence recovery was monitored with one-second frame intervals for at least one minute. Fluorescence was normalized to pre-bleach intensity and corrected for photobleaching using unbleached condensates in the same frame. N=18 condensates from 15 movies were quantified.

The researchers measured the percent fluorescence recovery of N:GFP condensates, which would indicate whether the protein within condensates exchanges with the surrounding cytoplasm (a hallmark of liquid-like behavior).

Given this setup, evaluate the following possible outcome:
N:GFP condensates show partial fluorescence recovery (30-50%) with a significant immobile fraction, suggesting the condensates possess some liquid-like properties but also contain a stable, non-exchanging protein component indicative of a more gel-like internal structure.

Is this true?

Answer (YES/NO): NO